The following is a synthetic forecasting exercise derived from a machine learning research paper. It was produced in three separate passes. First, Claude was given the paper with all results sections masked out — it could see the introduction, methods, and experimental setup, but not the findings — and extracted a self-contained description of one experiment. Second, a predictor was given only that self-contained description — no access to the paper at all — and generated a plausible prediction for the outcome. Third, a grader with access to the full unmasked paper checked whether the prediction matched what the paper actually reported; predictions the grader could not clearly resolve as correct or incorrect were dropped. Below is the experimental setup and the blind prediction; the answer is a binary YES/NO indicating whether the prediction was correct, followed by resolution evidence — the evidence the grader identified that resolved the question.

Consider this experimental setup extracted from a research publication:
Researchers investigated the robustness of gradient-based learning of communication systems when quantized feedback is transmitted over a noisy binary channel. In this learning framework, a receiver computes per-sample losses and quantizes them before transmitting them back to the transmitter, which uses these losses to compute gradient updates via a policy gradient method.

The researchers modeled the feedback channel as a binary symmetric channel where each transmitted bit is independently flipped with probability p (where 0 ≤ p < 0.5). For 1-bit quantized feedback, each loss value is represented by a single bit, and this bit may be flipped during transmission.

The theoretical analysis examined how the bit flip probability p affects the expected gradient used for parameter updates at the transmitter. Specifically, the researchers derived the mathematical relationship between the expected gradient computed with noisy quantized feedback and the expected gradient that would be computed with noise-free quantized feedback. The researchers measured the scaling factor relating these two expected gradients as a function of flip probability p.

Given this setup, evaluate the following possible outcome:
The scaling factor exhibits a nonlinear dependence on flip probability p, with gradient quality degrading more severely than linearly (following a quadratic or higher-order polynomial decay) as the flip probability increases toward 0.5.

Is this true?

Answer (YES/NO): NO